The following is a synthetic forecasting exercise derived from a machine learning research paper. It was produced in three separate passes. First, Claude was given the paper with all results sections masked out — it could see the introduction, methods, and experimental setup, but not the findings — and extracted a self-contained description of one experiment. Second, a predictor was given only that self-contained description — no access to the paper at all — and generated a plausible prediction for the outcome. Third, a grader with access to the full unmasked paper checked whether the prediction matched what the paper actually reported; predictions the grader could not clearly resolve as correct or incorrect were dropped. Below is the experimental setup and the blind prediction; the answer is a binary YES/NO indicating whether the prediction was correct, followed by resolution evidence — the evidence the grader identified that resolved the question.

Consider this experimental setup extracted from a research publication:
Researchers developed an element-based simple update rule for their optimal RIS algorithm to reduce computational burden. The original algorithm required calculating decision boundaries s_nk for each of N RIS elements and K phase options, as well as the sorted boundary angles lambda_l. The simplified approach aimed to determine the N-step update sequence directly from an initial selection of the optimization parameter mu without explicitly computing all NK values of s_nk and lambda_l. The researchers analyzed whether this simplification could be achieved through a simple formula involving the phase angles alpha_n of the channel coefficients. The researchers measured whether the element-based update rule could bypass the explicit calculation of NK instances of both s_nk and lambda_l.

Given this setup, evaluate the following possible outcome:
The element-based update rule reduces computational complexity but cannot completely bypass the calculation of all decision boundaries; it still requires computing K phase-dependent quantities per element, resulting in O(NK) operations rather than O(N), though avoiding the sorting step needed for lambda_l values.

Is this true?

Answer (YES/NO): NO